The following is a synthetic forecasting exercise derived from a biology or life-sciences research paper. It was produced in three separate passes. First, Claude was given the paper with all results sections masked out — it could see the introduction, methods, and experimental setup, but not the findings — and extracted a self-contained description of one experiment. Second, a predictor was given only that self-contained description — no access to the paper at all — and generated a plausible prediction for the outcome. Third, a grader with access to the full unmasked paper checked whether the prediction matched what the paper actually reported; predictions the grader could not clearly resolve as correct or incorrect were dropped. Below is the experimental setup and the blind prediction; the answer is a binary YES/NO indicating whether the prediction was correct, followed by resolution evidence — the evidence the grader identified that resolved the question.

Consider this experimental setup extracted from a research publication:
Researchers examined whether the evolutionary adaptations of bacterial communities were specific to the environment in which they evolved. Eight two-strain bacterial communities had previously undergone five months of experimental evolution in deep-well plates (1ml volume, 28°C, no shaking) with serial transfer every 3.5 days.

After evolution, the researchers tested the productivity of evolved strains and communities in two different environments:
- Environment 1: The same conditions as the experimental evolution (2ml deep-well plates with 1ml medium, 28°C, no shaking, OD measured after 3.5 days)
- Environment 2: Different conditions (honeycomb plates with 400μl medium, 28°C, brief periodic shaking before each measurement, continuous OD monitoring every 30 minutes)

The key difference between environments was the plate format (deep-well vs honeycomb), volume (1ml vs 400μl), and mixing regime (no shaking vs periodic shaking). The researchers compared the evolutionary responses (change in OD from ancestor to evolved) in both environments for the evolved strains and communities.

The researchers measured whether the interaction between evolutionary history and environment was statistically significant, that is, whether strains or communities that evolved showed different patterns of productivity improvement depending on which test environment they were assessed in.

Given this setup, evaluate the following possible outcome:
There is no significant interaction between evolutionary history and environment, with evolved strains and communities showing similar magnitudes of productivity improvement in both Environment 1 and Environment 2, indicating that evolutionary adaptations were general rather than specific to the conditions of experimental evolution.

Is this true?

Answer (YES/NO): NO